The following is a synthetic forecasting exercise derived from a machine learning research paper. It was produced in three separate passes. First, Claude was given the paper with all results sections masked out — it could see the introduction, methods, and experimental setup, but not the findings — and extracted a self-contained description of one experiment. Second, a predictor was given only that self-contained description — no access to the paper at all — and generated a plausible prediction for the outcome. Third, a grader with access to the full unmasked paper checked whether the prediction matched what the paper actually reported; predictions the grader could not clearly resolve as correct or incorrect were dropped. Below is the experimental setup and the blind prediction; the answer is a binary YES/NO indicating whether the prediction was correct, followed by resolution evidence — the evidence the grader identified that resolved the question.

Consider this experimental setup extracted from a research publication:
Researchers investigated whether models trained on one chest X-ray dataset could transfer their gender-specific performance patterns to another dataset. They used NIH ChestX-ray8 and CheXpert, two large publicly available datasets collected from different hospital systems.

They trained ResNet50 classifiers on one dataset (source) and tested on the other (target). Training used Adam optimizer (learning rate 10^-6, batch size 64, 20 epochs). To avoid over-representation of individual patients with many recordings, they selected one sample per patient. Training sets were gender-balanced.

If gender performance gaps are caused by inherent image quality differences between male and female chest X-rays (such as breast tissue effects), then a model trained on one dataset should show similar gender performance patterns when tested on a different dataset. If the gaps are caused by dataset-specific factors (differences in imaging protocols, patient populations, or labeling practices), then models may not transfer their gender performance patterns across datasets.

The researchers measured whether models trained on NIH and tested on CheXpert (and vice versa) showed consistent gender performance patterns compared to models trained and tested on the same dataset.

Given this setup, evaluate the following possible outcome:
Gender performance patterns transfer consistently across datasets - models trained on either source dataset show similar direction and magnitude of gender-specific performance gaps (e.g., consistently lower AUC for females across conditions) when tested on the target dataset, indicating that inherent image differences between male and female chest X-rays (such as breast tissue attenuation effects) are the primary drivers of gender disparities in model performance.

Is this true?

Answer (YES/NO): NO